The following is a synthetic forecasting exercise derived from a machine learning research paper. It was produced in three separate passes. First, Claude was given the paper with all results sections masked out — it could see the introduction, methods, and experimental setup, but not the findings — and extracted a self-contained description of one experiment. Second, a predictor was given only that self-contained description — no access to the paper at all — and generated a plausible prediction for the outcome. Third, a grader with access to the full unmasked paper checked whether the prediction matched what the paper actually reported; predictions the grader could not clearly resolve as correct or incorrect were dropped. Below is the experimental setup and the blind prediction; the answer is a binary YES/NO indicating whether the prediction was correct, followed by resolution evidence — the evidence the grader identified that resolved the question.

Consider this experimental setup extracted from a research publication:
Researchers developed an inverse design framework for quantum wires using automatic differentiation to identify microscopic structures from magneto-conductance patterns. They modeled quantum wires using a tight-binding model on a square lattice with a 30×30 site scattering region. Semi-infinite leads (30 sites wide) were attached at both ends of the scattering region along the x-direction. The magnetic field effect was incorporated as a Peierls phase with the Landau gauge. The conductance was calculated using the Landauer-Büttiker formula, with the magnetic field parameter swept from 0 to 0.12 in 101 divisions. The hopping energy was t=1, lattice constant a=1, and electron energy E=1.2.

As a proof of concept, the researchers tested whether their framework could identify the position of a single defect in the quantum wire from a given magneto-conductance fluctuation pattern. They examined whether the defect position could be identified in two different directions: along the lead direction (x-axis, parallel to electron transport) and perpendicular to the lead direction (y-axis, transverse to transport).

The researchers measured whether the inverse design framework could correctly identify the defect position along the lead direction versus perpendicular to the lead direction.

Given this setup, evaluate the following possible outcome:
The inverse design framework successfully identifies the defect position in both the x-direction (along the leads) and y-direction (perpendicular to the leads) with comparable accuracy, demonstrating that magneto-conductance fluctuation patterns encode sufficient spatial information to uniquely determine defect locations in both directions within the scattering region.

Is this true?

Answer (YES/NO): NO